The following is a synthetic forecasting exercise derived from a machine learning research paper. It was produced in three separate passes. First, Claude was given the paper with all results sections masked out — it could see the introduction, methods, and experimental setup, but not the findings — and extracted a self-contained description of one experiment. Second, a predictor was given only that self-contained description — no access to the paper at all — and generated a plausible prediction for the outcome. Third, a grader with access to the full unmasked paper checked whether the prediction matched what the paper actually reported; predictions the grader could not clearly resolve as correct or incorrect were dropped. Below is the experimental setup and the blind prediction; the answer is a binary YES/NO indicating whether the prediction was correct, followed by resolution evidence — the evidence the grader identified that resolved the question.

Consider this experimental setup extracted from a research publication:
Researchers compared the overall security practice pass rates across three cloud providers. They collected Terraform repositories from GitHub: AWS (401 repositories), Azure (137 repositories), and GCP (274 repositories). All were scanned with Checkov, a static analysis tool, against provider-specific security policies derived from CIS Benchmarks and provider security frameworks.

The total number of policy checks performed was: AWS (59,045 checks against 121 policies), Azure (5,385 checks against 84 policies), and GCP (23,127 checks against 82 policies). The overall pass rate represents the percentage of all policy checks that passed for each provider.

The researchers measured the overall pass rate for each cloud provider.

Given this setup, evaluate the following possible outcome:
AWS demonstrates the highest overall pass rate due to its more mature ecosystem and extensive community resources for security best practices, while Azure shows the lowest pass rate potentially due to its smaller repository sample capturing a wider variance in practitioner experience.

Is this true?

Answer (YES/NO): YES